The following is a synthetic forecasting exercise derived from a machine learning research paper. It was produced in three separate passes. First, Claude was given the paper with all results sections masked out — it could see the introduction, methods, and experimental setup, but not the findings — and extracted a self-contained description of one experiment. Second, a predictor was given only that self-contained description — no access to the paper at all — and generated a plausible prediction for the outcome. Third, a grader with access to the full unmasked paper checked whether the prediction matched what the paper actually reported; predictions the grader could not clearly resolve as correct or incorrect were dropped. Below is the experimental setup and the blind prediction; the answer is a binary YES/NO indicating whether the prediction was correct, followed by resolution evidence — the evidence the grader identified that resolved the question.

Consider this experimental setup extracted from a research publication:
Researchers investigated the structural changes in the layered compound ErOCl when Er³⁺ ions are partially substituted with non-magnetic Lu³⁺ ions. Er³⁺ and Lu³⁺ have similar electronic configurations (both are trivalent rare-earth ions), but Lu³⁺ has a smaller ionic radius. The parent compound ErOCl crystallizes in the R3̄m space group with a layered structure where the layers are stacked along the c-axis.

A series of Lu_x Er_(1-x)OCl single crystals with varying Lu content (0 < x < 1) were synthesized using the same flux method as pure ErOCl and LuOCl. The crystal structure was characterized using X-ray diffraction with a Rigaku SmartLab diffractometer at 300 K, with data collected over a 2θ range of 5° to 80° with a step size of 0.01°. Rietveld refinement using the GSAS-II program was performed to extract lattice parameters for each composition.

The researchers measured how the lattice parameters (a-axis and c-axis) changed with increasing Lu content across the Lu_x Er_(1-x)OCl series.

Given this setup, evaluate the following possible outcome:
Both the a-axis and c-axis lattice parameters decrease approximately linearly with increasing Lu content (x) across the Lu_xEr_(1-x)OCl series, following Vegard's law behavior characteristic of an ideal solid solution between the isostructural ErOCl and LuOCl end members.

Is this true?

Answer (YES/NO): NO